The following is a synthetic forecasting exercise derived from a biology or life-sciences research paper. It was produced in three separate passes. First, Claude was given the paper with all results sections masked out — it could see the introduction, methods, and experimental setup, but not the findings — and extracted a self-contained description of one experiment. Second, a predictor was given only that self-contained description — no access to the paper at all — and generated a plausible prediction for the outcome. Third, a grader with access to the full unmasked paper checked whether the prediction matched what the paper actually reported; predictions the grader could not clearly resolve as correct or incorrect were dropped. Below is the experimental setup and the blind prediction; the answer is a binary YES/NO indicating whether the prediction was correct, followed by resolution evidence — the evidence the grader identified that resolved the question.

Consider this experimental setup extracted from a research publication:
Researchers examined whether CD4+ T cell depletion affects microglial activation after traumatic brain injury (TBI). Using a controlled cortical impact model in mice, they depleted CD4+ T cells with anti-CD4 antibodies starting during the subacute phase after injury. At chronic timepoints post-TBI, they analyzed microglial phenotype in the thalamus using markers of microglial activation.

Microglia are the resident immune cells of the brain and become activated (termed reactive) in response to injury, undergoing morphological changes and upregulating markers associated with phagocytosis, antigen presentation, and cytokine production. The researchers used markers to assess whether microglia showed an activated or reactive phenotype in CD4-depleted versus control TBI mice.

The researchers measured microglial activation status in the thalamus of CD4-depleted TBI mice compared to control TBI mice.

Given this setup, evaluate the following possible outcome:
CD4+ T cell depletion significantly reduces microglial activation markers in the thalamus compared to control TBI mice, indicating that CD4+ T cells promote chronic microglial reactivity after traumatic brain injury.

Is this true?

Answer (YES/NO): NO